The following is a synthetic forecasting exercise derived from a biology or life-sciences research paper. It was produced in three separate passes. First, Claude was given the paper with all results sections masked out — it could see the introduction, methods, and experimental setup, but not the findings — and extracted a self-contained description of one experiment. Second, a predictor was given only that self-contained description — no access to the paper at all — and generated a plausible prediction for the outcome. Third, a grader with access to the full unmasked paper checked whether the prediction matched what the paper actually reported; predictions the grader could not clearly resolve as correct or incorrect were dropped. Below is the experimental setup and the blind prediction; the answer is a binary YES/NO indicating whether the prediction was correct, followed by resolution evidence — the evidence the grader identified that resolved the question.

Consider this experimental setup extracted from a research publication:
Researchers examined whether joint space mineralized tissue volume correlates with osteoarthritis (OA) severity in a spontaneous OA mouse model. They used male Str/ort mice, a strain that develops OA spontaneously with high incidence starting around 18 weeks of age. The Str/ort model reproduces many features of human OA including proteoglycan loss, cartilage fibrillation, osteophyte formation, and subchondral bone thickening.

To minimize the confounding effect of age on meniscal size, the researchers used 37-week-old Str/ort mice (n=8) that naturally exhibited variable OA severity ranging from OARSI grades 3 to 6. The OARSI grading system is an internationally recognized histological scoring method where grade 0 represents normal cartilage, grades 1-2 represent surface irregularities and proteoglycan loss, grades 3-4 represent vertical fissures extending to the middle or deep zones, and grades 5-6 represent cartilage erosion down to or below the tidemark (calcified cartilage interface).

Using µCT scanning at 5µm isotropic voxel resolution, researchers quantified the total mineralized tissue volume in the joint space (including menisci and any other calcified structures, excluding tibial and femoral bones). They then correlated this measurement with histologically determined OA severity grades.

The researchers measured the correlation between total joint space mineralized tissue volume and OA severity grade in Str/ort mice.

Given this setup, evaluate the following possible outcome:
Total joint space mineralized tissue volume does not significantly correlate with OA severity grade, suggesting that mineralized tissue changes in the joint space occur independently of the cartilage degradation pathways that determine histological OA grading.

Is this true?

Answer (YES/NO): NO